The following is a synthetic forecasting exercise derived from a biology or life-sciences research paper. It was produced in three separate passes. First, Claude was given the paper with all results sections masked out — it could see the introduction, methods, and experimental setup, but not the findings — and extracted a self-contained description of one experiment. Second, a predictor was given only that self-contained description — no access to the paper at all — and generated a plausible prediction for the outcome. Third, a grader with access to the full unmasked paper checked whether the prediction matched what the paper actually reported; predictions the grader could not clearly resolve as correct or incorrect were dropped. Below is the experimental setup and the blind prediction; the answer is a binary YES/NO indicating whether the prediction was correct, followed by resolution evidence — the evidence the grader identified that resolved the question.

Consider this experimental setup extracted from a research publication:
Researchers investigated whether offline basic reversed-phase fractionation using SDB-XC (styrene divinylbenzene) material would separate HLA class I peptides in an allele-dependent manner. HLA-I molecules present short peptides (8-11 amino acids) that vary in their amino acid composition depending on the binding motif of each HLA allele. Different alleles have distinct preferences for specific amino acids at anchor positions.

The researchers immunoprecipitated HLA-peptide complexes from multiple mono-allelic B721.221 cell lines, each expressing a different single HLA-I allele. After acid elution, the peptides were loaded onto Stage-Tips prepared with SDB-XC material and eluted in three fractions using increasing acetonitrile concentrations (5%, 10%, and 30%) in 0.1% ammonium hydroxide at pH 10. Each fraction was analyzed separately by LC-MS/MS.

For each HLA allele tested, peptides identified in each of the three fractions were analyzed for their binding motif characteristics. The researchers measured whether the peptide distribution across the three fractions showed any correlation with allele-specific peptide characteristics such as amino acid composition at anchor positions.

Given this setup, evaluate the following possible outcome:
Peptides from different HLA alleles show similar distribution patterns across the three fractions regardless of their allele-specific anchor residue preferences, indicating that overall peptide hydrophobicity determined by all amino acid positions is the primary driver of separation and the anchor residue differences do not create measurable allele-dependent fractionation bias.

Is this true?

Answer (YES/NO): NO